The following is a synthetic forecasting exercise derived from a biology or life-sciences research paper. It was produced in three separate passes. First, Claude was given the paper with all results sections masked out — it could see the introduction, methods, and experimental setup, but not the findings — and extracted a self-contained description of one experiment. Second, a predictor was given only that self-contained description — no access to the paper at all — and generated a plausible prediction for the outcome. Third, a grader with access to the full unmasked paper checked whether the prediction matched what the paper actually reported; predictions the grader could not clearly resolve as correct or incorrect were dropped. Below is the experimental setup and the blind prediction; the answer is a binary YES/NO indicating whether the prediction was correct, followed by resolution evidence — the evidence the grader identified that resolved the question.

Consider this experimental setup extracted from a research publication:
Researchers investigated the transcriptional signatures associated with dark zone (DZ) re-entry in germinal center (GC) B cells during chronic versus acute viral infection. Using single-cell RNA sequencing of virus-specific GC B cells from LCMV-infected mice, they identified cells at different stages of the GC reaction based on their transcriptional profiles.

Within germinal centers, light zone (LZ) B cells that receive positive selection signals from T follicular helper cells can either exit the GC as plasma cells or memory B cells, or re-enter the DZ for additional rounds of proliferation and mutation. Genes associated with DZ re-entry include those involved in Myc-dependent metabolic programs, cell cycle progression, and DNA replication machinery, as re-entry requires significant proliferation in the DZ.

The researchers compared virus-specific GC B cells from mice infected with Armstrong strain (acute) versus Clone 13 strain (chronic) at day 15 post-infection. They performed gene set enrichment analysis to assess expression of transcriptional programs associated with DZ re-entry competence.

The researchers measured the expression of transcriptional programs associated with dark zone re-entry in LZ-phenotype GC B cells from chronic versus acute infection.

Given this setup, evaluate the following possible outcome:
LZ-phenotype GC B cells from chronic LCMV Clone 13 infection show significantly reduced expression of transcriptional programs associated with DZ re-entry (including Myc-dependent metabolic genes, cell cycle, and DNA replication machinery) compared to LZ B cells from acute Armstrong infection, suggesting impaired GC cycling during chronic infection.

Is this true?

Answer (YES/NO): NO